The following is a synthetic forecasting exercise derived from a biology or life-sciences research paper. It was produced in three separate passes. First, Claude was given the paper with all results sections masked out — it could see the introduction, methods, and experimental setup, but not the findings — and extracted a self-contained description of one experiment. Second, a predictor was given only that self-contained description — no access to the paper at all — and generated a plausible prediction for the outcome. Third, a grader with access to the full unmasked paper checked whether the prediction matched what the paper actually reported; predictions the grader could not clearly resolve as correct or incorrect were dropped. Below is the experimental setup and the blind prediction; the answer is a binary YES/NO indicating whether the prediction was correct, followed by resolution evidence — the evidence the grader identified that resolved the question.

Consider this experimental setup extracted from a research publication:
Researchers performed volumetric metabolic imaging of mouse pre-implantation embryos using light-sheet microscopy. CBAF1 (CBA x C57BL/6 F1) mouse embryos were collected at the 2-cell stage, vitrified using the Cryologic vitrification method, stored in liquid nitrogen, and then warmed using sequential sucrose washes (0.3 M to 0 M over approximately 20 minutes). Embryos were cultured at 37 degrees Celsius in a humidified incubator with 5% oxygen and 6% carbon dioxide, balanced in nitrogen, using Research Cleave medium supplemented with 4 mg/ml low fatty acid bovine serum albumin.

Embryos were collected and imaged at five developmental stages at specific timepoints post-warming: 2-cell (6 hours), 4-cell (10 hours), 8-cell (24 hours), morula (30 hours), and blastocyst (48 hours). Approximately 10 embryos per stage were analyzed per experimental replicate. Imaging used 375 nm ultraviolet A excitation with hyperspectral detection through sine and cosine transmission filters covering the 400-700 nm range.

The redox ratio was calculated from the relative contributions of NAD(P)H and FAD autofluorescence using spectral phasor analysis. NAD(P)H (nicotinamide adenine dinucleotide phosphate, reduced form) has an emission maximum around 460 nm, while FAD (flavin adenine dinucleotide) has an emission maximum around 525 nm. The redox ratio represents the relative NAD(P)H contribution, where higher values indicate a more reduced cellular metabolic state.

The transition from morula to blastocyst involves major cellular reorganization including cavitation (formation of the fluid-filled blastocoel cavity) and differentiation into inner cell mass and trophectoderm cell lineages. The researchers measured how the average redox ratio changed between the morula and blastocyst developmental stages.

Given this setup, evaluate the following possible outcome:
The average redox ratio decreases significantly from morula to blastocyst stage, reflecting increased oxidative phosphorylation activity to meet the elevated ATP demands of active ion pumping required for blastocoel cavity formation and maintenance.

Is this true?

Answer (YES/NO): NO